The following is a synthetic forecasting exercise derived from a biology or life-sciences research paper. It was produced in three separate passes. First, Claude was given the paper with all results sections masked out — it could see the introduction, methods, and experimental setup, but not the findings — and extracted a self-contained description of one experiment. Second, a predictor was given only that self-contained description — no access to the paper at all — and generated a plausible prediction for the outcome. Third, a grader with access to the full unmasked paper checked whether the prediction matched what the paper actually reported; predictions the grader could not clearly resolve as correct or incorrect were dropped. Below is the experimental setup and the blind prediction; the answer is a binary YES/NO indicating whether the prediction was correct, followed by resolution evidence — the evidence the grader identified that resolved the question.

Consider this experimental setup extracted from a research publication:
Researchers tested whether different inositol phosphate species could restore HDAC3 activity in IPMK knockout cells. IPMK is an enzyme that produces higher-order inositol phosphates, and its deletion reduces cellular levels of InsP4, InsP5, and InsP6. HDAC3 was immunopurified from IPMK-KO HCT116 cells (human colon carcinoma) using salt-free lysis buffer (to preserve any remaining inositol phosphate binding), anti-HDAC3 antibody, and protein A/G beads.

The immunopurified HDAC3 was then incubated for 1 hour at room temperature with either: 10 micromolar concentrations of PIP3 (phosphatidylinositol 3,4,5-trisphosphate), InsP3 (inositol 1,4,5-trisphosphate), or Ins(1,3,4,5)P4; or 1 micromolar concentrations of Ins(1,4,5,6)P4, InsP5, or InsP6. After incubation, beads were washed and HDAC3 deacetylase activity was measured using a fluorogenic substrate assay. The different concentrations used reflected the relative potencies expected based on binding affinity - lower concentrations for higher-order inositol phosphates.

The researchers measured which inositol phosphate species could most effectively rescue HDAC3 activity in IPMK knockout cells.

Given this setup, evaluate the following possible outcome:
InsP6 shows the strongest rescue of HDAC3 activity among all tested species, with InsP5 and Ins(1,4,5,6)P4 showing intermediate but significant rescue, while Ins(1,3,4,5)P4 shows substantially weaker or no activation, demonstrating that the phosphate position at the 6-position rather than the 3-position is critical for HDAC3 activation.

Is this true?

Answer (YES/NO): YES